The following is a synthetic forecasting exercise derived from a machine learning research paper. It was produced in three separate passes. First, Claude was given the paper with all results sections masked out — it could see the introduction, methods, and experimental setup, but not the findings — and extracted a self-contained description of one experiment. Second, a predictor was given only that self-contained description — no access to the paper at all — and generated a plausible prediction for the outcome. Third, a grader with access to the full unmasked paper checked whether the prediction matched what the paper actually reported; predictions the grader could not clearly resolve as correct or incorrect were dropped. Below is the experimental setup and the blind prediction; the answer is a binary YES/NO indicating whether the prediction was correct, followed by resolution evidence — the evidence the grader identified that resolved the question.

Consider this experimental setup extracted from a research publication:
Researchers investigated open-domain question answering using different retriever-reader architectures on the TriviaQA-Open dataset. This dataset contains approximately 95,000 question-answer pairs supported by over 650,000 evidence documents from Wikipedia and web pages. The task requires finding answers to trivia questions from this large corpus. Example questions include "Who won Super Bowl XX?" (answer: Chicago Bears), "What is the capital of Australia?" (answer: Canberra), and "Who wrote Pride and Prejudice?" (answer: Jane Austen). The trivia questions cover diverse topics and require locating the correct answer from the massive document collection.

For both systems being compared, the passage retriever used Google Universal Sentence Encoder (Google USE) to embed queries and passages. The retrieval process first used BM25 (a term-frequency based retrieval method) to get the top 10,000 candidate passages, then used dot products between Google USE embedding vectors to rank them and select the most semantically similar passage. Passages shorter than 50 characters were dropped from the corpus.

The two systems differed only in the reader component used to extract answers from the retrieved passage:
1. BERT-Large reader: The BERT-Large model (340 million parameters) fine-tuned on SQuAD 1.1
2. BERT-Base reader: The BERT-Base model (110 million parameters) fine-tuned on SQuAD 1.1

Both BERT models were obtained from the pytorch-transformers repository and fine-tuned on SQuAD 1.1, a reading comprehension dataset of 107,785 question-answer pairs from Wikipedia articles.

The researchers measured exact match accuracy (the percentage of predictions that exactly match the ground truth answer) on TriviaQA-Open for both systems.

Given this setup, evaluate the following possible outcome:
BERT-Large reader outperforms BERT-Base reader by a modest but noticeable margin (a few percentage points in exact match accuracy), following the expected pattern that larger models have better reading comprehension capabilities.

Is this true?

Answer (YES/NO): NO